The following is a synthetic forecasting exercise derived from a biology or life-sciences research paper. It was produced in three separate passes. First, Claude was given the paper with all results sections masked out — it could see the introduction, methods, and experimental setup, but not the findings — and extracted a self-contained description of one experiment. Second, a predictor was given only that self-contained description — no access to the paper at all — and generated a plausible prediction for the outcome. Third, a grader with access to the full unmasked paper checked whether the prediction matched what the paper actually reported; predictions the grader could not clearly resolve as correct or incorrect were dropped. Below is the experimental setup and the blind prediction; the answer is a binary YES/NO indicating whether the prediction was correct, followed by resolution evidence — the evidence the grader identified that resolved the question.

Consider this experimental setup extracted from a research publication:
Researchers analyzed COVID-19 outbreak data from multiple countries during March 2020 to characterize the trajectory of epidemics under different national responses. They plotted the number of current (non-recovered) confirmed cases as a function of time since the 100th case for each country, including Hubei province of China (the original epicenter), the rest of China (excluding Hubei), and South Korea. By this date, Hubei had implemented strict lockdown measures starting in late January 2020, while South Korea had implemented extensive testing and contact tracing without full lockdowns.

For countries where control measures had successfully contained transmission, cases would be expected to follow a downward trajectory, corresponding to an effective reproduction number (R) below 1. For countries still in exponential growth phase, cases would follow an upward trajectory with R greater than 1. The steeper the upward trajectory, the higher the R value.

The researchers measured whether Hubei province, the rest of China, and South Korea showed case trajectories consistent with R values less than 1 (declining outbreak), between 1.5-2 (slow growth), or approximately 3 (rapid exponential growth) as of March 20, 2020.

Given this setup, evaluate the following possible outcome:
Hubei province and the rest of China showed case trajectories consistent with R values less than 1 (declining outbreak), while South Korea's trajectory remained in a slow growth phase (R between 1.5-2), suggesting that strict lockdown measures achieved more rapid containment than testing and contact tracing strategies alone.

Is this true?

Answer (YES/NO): NO